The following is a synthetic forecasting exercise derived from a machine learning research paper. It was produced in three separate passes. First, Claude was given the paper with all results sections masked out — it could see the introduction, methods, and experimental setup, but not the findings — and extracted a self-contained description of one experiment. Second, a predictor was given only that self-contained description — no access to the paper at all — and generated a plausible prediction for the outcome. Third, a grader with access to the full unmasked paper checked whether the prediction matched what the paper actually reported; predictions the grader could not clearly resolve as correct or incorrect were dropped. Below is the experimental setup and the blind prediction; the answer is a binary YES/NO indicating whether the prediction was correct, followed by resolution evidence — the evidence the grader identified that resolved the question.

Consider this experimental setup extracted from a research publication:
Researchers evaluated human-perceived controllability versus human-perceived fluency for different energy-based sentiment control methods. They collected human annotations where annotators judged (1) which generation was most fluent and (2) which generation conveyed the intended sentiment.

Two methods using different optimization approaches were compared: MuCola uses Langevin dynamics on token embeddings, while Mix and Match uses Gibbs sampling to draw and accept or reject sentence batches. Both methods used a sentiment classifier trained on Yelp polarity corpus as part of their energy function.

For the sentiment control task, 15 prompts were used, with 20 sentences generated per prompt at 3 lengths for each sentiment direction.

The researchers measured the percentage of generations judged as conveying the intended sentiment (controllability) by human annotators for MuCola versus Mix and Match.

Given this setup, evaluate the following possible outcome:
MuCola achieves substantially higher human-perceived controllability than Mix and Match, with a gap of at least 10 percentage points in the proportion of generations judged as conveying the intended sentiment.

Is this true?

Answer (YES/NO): YES